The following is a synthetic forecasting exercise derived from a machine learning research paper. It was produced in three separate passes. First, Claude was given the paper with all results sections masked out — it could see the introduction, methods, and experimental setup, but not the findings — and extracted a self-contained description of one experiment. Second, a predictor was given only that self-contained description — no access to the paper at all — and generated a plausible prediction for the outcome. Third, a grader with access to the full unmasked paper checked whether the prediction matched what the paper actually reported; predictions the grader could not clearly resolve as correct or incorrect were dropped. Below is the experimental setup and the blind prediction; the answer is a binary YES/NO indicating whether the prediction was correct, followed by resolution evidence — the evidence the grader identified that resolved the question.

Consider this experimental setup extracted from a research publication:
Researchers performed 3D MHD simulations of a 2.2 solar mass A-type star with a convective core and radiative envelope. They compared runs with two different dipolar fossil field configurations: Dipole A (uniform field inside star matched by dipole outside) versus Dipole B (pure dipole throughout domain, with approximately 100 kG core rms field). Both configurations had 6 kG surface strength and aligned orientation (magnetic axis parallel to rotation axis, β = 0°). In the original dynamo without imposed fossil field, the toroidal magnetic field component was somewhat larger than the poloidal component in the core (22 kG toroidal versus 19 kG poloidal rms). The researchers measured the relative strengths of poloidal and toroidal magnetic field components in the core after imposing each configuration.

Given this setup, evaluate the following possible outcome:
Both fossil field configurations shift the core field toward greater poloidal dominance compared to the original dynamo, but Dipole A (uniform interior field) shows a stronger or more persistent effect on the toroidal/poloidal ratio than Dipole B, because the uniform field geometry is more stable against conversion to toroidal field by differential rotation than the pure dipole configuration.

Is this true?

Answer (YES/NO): NO